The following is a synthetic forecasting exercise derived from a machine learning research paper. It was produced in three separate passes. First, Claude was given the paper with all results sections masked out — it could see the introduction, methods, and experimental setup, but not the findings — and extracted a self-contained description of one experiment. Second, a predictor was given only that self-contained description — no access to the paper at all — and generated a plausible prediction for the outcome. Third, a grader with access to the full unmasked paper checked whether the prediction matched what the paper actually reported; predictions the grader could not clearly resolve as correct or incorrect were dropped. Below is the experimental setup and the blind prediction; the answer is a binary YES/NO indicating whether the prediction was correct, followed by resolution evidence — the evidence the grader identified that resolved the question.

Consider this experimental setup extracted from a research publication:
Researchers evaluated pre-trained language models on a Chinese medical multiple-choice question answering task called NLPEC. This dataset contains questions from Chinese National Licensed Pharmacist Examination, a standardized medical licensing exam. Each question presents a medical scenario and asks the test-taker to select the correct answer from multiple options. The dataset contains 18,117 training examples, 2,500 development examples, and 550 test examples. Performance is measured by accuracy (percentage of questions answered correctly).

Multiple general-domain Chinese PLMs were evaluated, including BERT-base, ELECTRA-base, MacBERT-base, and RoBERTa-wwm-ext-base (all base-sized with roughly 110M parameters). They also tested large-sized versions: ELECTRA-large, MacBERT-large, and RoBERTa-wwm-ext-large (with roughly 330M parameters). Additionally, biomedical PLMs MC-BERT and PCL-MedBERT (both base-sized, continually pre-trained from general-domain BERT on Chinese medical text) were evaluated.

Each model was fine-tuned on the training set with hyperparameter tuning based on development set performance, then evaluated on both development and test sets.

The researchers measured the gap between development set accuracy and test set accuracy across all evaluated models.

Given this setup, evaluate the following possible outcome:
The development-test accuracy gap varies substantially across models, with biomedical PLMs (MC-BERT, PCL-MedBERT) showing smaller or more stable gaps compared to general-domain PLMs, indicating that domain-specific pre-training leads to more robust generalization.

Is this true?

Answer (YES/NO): NO